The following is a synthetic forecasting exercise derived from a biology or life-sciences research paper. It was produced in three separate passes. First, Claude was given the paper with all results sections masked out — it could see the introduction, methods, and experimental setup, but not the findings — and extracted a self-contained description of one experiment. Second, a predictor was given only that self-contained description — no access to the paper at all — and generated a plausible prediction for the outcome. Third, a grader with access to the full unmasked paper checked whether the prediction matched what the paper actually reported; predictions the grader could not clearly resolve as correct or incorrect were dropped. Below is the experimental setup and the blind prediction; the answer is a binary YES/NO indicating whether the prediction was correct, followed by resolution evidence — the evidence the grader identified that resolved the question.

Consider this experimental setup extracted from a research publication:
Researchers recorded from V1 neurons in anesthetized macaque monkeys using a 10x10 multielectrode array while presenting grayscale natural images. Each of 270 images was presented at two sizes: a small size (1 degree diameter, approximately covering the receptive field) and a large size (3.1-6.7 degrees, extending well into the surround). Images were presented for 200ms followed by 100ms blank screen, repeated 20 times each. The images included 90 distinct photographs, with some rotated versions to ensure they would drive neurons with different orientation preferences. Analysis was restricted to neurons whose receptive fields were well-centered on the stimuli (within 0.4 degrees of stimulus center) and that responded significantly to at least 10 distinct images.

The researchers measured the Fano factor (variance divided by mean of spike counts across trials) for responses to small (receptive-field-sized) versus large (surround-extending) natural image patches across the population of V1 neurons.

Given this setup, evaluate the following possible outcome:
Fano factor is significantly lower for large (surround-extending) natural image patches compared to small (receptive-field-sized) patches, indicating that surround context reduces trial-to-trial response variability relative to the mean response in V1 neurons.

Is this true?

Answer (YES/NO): YES